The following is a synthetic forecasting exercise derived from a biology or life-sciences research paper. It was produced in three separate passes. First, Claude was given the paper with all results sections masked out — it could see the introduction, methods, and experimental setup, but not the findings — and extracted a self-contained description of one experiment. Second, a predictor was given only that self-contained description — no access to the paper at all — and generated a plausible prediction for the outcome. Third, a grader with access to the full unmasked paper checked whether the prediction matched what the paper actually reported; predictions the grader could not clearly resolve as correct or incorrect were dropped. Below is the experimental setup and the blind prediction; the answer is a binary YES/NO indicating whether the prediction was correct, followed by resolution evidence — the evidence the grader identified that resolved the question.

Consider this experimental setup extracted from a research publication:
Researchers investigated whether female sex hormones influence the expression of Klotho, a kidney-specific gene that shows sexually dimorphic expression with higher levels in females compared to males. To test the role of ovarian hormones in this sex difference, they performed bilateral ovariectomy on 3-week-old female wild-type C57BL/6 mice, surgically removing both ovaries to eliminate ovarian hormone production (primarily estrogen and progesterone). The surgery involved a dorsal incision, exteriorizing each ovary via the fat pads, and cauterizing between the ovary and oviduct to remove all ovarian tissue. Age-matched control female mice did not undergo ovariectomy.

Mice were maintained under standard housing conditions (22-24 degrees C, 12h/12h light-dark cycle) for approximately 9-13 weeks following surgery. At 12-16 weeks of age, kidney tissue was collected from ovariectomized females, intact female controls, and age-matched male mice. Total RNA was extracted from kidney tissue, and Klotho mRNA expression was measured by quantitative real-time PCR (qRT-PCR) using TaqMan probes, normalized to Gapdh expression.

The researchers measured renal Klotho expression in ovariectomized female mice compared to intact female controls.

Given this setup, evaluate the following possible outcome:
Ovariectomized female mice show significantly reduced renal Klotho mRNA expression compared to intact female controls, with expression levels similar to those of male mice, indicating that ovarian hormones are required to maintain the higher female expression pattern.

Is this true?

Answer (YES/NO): NO